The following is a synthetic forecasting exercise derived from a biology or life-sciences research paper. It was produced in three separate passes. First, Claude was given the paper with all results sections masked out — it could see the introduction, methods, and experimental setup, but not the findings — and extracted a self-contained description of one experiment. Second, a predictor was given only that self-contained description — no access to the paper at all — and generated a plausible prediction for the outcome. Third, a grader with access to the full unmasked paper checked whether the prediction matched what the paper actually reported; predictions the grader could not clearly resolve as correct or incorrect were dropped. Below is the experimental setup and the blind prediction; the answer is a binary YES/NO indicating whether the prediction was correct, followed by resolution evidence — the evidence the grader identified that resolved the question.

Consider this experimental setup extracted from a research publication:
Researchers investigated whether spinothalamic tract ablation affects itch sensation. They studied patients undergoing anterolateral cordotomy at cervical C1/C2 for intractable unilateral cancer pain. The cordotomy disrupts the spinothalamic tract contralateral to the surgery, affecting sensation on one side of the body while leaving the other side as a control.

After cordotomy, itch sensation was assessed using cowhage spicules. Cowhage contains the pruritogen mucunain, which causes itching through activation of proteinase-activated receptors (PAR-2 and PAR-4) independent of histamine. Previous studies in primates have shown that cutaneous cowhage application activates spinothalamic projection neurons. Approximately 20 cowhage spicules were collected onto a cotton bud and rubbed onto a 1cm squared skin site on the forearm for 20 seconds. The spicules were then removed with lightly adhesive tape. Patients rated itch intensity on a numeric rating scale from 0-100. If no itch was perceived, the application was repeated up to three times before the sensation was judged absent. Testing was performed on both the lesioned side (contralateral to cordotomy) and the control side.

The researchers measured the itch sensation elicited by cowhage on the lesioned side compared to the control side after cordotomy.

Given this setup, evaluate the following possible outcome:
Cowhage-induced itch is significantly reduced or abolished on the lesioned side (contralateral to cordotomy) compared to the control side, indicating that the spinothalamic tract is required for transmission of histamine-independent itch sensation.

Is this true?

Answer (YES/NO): YES